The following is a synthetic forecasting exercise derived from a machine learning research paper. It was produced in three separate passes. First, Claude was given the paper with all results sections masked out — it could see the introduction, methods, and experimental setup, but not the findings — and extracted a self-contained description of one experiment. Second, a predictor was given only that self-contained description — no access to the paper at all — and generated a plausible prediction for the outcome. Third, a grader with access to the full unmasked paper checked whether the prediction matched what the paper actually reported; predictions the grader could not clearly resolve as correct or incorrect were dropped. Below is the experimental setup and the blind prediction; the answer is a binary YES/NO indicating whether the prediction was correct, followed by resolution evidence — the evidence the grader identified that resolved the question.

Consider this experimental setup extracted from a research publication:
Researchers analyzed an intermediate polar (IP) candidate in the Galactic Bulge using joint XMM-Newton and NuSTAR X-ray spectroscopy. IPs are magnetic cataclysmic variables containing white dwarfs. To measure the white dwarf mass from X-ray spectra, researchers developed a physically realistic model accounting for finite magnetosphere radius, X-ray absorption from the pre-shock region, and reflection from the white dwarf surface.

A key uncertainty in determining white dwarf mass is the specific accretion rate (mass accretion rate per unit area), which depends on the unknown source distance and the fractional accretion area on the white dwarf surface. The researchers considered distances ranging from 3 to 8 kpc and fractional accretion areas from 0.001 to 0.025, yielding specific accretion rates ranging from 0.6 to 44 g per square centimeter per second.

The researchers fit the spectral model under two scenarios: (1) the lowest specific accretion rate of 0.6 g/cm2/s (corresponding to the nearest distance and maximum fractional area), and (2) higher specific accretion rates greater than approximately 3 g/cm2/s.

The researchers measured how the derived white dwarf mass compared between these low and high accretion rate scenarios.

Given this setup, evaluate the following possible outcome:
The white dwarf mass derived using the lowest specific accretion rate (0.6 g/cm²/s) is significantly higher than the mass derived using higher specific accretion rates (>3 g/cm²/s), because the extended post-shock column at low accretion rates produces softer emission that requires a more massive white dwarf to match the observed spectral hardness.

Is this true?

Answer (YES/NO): YES